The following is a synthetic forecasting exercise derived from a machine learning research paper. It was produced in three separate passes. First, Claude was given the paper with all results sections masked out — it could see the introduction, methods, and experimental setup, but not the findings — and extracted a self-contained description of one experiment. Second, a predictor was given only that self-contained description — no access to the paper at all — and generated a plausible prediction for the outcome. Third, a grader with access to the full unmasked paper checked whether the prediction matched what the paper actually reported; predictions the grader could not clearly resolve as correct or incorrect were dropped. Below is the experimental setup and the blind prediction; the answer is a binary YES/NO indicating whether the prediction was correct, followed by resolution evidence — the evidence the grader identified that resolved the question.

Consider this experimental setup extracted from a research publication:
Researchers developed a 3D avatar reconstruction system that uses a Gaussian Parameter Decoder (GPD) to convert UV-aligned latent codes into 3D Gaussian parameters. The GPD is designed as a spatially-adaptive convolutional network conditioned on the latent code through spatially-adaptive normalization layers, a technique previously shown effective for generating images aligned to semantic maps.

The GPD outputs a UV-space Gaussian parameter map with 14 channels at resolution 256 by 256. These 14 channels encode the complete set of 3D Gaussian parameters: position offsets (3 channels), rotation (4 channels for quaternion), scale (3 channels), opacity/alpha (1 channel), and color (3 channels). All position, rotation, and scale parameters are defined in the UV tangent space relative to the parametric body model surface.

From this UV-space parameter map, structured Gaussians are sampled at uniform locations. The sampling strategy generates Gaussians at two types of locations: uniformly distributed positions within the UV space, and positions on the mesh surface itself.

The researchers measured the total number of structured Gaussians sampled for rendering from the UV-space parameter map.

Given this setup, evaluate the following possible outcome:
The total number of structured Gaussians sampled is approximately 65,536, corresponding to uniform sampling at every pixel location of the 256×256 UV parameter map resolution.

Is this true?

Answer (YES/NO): NO